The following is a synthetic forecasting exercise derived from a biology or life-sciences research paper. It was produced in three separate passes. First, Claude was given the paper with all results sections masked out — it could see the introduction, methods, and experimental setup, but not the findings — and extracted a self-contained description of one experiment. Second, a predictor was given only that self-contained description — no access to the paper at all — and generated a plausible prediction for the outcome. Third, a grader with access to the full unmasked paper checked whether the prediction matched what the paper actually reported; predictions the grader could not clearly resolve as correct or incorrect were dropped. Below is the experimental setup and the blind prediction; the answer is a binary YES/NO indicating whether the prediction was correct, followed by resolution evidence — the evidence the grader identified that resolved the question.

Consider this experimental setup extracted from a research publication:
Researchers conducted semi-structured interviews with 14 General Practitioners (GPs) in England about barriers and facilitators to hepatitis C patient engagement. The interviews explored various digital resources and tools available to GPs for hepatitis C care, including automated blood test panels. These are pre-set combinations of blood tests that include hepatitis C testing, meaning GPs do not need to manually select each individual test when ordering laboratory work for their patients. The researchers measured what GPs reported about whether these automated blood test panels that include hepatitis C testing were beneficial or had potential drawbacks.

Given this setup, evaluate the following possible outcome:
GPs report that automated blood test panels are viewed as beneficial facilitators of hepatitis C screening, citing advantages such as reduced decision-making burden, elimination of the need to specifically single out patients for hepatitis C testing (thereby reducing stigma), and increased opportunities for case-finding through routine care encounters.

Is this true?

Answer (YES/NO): NO